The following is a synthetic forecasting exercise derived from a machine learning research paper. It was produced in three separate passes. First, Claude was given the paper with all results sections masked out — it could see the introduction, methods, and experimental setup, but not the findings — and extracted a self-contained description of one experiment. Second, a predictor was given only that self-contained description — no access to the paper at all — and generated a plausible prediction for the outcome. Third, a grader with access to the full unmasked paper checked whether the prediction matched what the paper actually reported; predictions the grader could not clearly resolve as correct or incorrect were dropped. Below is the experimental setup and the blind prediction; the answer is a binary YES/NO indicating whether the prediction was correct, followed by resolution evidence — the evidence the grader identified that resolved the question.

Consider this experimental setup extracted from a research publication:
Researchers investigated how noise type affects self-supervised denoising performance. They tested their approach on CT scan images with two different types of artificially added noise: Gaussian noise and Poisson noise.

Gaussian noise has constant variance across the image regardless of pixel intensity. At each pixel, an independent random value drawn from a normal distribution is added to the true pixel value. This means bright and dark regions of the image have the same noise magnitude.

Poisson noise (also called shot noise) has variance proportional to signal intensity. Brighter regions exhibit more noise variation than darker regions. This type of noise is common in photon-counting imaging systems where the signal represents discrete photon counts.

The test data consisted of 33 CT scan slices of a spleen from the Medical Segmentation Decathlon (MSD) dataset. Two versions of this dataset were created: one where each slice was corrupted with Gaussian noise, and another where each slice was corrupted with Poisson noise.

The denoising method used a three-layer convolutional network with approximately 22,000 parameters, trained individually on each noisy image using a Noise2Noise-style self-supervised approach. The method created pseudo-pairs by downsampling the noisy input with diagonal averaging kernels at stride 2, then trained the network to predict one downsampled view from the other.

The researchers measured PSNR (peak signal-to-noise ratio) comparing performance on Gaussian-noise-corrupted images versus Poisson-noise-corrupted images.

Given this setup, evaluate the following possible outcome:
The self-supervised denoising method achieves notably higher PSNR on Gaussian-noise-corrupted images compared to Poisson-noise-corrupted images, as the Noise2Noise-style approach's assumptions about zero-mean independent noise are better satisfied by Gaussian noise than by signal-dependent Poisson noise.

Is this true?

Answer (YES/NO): NO